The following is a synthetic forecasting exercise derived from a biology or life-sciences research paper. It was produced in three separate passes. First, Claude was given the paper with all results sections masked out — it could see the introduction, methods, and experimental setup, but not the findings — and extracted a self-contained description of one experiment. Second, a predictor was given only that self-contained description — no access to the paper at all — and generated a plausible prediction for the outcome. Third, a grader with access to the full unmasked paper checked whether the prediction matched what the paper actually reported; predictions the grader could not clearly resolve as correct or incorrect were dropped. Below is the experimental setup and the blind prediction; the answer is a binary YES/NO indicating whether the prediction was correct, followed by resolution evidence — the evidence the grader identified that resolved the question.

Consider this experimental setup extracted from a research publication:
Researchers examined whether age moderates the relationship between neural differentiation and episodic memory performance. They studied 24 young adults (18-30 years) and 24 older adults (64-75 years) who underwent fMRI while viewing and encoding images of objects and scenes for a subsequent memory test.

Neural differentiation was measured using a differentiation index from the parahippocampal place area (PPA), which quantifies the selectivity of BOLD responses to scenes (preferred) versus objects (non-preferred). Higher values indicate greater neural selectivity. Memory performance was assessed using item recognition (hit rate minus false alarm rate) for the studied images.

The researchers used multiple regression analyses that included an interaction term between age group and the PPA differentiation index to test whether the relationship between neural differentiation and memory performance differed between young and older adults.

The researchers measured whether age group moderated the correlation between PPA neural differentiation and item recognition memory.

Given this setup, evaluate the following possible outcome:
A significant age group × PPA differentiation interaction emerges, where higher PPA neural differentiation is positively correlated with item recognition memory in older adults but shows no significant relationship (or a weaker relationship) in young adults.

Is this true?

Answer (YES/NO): NO